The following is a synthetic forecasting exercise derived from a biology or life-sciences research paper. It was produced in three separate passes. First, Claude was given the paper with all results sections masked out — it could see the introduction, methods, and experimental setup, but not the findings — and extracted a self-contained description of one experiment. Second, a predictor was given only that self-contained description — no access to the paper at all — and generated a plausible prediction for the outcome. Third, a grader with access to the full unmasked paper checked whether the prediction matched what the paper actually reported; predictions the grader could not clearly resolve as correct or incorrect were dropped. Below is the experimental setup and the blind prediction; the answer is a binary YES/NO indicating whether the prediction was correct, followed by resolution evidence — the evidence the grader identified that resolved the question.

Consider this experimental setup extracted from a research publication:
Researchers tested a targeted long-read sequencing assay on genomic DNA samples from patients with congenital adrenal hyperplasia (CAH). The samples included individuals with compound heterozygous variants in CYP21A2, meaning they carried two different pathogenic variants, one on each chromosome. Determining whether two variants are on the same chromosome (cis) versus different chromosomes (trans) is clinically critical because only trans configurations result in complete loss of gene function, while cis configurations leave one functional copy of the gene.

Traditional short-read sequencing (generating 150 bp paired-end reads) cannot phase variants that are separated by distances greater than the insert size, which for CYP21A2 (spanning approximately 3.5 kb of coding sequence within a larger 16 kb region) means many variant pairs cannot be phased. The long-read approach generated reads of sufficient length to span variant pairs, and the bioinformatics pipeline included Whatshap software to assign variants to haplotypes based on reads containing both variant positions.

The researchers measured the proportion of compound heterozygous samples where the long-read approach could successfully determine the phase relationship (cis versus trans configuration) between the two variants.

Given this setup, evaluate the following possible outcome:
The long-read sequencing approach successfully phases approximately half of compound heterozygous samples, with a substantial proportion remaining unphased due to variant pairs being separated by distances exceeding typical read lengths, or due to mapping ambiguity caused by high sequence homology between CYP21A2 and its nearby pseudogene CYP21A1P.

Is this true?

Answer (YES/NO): NO